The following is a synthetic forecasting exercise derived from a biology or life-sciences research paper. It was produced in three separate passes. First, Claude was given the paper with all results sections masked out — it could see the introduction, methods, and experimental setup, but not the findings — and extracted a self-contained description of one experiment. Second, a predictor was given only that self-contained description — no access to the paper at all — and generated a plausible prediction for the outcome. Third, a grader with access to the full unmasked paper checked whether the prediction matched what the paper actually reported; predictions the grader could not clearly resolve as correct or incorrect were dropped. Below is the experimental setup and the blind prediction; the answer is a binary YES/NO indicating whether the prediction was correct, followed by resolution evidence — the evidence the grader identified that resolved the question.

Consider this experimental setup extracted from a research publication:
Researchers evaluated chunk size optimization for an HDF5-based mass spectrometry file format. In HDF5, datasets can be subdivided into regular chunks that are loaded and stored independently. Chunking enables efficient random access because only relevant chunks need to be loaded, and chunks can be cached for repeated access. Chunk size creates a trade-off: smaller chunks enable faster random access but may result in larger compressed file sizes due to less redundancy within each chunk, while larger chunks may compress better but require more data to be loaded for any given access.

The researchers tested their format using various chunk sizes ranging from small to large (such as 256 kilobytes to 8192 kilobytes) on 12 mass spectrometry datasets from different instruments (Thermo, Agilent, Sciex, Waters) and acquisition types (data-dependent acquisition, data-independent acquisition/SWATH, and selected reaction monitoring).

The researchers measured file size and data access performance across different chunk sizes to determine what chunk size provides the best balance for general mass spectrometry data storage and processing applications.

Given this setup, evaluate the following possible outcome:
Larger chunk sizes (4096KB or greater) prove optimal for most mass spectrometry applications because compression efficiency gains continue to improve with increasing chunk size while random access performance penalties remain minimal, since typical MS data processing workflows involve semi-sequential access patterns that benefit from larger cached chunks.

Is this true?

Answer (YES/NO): NO